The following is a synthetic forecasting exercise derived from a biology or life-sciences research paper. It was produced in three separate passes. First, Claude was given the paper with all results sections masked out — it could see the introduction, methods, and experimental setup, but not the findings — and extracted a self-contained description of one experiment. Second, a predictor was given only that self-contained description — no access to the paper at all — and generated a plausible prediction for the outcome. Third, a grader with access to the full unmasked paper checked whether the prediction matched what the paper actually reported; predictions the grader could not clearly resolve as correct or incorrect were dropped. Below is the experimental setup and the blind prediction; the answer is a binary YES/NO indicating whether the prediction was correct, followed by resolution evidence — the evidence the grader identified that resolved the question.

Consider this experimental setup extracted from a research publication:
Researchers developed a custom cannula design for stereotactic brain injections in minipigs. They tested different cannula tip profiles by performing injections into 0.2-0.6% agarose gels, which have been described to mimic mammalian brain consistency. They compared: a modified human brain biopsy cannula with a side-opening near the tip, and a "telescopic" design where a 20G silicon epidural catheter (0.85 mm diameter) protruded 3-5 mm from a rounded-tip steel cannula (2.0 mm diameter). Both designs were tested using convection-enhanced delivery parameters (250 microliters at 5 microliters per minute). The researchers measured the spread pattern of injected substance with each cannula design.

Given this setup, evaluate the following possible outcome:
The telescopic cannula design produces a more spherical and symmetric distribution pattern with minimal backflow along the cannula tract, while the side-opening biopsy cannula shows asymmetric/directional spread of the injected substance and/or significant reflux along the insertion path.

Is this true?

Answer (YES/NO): YES